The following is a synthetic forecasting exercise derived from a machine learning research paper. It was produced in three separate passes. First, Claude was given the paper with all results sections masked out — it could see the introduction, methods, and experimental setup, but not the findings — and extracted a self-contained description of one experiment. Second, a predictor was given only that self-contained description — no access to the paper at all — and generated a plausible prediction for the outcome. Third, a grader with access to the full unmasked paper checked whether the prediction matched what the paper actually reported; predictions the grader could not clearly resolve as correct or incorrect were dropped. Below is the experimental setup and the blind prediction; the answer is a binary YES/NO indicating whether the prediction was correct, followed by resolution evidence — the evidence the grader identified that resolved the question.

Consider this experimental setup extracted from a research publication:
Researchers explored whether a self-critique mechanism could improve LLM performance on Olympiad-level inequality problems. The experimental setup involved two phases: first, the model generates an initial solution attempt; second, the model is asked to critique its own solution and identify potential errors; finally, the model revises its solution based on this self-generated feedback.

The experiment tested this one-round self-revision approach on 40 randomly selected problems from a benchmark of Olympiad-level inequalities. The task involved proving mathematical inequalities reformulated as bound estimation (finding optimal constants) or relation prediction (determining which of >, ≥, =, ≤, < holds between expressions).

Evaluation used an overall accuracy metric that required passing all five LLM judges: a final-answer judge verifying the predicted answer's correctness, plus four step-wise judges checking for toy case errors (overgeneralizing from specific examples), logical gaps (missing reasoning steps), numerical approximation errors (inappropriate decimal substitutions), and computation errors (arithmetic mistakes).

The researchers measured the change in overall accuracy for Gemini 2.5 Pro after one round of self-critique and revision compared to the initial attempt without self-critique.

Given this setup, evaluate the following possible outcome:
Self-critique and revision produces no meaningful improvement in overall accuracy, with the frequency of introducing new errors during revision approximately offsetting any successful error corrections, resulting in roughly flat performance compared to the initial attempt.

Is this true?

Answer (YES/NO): NO